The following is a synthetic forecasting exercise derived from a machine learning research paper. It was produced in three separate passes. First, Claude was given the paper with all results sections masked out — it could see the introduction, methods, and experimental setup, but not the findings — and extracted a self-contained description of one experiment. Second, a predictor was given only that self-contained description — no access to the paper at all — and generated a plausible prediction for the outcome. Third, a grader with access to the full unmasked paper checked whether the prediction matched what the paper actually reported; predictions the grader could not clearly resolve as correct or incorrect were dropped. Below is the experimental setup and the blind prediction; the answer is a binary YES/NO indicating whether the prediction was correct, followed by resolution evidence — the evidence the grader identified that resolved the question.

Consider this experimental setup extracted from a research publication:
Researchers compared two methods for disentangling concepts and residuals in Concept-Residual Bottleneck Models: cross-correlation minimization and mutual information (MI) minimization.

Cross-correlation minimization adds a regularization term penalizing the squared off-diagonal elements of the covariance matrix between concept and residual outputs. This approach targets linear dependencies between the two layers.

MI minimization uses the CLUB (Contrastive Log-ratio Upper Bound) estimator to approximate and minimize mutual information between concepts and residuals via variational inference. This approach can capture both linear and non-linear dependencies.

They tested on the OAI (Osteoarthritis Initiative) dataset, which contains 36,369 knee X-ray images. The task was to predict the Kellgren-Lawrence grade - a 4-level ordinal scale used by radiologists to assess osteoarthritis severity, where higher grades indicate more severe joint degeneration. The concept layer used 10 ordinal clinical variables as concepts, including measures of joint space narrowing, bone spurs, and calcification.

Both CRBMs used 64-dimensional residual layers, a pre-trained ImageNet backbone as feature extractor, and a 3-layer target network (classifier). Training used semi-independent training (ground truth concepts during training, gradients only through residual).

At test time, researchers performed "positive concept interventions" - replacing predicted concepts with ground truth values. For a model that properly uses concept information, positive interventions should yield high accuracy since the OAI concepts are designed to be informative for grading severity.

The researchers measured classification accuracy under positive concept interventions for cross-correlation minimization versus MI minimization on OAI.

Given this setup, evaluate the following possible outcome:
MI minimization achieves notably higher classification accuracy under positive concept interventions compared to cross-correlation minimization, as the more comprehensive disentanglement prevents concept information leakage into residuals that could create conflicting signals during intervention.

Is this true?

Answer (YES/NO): YES